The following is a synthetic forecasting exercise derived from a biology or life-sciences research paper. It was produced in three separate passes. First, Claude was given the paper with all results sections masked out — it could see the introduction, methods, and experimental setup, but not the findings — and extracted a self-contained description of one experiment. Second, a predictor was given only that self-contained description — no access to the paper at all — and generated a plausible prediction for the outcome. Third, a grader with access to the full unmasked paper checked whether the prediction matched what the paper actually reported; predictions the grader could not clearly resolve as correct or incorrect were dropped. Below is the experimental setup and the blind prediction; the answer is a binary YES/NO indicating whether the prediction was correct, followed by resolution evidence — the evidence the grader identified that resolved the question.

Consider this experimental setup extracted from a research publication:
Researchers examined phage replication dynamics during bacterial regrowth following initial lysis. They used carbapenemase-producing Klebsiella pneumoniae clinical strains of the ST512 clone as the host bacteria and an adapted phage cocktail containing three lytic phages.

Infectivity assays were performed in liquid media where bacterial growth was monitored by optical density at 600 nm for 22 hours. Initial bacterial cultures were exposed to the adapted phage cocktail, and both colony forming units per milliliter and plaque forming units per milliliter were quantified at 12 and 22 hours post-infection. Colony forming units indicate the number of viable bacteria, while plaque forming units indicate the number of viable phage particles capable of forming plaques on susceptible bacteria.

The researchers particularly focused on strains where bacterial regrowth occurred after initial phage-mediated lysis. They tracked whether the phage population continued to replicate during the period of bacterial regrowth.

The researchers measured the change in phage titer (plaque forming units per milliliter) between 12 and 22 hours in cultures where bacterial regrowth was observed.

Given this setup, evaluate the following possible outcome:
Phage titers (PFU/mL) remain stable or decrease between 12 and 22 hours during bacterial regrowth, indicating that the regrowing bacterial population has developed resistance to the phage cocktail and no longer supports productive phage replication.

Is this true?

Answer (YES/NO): NO